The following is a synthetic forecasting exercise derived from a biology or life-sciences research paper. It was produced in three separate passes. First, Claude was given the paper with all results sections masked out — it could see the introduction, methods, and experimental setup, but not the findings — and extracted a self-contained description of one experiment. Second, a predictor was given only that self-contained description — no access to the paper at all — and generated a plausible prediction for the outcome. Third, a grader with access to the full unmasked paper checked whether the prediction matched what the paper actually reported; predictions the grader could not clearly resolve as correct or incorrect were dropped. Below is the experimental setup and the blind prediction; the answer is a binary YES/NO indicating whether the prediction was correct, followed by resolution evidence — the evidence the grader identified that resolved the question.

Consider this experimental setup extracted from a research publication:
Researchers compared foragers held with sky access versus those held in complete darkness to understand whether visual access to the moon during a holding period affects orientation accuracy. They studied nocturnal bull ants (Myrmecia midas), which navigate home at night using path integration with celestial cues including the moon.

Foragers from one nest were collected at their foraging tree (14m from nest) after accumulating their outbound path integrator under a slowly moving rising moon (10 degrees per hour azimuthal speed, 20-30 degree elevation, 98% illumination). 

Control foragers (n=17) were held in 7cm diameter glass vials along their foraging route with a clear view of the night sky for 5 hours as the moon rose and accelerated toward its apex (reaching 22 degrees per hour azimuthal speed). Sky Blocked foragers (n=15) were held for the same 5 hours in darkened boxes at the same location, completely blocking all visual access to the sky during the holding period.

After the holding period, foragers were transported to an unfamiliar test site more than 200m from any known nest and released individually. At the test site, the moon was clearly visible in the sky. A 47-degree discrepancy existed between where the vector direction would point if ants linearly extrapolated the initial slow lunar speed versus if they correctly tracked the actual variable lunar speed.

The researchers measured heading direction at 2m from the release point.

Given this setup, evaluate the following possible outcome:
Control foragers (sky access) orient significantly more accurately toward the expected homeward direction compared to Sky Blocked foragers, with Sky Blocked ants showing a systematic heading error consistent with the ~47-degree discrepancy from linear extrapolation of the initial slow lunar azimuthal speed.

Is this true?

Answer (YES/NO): YES